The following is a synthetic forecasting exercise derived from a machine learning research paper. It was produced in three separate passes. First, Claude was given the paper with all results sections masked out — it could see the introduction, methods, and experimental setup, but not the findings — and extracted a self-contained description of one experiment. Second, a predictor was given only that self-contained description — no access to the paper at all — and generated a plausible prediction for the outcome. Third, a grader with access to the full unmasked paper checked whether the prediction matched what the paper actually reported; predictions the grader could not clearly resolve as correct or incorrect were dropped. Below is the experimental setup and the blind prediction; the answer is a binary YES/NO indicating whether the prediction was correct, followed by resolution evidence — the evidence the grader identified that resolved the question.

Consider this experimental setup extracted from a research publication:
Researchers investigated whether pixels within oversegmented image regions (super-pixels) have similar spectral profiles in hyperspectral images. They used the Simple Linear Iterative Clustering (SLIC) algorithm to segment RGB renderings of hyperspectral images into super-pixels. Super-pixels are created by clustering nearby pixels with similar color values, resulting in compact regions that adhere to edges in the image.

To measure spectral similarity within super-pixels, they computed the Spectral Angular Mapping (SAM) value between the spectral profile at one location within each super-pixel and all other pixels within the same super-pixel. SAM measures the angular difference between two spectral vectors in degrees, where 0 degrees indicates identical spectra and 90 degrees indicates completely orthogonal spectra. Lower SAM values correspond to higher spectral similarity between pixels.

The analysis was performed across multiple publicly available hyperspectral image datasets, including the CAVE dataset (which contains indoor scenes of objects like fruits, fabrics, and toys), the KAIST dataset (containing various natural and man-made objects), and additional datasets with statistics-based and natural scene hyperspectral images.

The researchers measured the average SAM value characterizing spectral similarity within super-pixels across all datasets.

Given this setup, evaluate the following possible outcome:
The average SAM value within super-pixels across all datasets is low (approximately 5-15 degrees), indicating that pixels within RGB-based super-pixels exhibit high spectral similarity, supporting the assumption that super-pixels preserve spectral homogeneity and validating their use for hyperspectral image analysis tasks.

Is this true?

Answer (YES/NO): YES